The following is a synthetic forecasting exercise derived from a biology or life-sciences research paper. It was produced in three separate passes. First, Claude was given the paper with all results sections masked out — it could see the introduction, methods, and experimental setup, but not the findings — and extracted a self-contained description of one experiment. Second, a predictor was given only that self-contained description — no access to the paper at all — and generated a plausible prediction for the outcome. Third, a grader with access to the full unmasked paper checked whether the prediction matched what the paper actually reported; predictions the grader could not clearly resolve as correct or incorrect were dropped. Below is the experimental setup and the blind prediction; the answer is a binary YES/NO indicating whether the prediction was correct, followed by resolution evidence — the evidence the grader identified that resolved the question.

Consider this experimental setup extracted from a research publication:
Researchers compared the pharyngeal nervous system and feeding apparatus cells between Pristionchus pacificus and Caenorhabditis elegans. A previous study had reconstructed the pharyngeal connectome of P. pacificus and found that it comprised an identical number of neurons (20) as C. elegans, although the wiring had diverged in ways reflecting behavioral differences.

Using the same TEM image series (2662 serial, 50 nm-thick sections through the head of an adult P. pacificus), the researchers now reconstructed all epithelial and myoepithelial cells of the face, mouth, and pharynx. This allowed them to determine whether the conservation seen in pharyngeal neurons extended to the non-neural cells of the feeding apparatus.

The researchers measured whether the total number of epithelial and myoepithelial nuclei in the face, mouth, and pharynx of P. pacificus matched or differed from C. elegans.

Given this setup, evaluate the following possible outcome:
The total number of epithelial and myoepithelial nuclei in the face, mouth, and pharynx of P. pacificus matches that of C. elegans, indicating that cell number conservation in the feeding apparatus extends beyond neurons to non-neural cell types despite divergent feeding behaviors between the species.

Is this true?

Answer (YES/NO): YES